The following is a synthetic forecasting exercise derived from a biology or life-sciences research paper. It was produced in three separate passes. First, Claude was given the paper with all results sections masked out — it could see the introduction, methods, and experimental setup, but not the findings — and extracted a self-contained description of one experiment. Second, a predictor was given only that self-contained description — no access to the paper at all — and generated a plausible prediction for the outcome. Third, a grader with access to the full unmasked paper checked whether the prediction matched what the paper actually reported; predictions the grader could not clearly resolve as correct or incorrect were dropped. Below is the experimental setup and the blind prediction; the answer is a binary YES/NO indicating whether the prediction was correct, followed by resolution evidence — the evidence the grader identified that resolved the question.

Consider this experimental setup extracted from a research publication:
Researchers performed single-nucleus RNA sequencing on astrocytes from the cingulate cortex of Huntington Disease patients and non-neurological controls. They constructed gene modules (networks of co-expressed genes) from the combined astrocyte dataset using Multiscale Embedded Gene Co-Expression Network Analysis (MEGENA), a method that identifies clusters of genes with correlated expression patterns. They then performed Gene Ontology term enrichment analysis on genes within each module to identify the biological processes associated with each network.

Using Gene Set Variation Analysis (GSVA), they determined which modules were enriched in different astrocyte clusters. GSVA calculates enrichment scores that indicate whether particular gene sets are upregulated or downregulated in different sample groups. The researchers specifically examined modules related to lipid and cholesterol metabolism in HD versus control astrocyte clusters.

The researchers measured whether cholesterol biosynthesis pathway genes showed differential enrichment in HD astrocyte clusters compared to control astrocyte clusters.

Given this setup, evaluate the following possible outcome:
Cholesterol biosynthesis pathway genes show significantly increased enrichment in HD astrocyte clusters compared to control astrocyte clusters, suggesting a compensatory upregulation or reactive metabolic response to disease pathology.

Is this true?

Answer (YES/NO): NO